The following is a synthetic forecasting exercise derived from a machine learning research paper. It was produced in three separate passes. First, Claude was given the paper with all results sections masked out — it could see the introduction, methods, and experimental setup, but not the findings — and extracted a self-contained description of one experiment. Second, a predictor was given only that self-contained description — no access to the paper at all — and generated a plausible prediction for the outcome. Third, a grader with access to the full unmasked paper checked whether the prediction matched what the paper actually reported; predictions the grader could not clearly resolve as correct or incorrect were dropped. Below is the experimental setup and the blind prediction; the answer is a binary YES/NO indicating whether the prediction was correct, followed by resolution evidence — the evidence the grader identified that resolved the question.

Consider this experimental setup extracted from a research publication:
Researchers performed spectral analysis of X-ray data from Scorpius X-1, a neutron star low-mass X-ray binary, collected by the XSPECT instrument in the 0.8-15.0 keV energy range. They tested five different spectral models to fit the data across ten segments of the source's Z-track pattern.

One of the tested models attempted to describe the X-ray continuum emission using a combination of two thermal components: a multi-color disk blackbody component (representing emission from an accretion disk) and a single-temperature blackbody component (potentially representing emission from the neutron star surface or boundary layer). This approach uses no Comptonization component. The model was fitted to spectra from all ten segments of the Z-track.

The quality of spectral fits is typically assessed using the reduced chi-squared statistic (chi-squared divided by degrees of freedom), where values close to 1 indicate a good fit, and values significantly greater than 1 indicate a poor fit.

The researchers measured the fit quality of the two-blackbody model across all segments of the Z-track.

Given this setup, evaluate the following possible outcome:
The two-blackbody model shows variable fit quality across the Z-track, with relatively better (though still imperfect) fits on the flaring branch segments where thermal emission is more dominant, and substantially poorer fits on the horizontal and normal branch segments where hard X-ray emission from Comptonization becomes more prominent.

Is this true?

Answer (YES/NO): NO